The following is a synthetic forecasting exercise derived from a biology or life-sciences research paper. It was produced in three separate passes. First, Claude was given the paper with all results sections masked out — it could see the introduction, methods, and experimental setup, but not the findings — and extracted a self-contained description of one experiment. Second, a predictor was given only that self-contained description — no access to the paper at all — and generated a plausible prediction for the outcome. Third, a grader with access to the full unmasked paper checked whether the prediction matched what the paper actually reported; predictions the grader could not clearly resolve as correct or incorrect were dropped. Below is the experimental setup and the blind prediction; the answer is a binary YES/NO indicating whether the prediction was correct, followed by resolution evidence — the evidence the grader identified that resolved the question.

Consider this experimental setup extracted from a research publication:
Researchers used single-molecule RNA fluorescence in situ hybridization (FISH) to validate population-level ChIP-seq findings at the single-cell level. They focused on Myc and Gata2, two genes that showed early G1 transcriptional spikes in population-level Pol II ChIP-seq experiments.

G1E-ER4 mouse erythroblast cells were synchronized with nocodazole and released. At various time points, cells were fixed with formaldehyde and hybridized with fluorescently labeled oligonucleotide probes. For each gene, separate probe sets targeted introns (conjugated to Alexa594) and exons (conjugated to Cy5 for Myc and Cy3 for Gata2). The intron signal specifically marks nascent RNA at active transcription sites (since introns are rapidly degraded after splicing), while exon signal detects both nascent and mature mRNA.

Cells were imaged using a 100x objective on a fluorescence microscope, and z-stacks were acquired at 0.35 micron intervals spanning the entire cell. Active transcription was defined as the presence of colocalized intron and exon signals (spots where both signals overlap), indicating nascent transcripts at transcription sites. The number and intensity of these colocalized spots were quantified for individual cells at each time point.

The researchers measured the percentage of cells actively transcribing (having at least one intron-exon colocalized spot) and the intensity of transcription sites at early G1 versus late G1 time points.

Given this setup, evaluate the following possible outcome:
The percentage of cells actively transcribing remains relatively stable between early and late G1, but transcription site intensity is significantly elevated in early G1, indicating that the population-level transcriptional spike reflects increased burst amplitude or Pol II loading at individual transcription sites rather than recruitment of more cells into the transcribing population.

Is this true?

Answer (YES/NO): NO